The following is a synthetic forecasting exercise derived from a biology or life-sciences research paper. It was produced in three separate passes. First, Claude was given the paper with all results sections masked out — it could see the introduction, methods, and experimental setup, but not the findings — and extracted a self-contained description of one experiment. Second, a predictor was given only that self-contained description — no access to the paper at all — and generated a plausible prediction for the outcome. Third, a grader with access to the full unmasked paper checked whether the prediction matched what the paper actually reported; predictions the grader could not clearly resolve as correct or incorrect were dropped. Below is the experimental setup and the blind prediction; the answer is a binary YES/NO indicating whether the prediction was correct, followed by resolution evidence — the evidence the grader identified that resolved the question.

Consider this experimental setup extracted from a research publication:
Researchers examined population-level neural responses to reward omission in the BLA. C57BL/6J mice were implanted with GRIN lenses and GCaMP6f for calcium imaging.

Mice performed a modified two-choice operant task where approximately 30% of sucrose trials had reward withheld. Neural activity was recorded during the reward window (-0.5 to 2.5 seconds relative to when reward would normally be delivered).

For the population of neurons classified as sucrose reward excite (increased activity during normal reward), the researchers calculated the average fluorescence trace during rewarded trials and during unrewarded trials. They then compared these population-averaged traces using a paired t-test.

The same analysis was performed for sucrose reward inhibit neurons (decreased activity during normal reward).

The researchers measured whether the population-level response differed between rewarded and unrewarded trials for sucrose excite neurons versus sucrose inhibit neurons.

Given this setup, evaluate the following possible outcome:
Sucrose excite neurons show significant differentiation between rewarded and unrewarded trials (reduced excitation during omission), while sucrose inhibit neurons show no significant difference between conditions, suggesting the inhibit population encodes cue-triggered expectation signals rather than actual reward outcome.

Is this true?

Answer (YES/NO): NO